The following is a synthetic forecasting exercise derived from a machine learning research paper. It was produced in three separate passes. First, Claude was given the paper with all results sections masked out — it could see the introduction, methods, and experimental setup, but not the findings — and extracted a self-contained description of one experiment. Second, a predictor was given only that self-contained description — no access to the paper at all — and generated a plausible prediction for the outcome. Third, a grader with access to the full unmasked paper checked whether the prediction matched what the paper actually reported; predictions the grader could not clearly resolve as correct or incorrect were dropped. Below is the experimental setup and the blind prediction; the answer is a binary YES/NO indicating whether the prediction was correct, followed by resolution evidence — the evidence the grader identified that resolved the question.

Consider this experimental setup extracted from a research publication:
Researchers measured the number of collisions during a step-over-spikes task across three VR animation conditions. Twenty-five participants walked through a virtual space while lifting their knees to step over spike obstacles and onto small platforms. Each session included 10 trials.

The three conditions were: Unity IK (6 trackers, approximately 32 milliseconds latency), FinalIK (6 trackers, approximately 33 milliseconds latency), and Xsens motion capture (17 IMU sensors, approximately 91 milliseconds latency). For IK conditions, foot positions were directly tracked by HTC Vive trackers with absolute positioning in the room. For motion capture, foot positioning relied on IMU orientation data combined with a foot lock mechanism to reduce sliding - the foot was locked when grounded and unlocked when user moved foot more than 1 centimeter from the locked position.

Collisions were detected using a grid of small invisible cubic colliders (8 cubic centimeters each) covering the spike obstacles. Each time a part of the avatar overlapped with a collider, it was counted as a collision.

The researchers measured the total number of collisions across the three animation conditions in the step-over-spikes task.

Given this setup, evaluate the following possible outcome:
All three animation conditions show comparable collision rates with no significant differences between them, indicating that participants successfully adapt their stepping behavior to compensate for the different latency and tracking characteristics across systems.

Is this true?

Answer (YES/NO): NO